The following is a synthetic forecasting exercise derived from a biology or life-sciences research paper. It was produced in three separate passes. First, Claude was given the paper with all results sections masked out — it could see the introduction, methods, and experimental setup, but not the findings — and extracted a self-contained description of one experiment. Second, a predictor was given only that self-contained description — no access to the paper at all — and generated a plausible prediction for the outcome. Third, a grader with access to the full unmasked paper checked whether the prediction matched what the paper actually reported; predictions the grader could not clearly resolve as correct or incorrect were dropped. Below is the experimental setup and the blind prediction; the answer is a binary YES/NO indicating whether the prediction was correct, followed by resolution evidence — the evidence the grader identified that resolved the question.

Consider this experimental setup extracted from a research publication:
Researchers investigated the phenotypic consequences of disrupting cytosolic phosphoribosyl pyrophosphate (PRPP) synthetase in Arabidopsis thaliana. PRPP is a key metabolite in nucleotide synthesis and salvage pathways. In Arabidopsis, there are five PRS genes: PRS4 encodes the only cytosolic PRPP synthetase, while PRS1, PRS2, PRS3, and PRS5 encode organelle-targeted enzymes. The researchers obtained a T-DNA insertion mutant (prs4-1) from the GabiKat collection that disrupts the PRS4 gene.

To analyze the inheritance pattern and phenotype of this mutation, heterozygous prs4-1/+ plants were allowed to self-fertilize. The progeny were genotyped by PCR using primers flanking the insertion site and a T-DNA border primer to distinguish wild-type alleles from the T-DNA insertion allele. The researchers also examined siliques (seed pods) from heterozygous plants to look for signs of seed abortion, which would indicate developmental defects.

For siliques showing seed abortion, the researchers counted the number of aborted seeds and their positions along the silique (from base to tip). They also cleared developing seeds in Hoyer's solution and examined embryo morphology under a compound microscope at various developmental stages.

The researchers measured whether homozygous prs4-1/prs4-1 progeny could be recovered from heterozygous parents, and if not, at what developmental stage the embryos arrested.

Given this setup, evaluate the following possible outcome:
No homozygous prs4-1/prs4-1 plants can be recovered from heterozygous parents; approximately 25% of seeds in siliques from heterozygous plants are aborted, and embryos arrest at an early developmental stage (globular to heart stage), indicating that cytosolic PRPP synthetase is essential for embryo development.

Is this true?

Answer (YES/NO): NO